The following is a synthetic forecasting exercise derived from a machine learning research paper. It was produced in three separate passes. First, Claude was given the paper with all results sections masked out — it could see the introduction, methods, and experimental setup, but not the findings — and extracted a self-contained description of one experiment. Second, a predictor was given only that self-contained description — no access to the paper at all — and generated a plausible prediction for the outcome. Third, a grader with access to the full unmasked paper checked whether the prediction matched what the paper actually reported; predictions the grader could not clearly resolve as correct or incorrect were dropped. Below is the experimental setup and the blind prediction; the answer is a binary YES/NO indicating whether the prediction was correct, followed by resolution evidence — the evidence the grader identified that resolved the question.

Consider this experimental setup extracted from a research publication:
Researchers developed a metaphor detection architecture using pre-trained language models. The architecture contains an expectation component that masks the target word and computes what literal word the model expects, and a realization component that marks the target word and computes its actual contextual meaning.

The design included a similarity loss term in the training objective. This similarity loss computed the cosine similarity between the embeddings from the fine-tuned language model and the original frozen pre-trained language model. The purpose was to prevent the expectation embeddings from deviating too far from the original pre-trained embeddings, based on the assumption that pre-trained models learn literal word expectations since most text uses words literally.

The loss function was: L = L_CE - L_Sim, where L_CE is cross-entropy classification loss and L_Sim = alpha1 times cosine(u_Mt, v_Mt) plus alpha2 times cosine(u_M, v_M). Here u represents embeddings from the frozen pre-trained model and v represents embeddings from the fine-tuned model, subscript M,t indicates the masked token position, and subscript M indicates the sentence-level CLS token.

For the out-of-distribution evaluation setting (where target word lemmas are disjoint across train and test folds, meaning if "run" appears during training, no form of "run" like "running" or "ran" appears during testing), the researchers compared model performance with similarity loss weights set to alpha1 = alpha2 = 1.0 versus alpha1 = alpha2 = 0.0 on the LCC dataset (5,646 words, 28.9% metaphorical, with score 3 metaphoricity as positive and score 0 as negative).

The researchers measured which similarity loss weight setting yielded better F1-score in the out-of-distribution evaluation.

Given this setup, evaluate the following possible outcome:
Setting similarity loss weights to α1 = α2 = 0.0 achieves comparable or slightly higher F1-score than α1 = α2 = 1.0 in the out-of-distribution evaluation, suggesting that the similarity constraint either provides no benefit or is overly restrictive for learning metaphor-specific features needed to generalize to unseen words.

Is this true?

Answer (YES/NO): YES